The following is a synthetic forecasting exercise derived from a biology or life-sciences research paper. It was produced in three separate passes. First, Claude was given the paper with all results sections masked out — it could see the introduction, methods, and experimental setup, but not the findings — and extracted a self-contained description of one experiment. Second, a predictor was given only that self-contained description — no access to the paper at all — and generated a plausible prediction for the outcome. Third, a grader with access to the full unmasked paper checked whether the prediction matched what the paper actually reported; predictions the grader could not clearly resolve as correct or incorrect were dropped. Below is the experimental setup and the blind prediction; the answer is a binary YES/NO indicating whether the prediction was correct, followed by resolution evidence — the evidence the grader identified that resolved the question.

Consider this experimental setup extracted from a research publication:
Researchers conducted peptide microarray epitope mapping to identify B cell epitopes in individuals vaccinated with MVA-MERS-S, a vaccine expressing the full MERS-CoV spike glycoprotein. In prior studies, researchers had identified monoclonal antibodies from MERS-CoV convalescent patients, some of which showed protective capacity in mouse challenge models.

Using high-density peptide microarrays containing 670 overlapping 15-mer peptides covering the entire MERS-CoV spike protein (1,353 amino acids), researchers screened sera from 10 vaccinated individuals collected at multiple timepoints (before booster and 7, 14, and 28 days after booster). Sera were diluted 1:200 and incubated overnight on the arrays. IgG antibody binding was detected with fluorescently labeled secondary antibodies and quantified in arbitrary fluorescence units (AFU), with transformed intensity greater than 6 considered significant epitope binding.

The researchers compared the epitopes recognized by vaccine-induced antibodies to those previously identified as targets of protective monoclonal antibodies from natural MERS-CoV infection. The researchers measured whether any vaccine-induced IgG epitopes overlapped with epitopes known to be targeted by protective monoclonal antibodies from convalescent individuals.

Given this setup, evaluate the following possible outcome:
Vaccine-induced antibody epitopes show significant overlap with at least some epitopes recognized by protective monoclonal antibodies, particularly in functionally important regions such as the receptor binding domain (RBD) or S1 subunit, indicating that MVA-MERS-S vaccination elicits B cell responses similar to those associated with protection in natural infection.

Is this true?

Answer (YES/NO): NO